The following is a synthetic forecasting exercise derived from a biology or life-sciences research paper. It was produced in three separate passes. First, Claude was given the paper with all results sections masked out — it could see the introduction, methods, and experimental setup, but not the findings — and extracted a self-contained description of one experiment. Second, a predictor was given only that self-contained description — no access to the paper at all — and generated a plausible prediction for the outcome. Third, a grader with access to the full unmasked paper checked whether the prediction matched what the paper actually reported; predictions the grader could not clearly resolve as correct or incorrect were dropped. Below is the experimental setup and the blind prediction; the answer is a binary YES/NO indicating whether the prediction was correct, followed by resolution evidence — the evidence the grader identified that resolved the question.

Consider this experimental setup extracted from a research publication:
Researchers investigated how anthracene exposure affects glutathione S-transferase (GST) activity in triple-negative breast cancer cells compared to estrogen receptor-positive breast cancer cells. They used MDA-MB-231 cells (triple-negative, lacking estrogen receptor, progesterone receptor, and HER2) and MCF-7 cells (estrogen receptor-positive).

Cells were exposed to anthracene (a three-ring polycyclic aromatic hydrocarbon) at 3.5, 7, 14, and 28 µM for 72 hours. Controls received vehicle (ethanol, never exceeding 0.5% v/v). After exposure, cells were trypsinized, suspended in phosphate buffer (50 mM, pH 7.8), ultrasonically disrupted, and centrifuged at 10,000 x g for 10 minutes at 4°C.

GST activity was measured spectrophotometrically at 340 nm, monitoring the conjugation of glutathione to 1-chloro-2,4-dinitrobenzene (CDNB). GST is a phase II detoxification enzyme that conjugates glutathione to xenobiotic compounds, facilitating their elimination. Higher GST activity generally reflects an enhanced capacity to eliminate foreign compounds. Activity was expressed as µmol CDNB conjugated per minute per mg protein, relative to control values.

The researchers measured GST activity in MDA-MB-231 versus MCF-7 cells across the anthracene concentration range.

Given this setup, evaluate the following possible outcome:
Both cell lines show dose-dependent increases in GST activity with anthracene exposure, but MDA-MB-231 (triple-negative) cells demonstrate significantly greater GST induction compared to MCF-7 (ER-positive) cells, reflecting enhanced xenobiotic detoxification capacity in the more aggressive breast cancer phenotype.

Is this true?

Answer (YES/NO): NO